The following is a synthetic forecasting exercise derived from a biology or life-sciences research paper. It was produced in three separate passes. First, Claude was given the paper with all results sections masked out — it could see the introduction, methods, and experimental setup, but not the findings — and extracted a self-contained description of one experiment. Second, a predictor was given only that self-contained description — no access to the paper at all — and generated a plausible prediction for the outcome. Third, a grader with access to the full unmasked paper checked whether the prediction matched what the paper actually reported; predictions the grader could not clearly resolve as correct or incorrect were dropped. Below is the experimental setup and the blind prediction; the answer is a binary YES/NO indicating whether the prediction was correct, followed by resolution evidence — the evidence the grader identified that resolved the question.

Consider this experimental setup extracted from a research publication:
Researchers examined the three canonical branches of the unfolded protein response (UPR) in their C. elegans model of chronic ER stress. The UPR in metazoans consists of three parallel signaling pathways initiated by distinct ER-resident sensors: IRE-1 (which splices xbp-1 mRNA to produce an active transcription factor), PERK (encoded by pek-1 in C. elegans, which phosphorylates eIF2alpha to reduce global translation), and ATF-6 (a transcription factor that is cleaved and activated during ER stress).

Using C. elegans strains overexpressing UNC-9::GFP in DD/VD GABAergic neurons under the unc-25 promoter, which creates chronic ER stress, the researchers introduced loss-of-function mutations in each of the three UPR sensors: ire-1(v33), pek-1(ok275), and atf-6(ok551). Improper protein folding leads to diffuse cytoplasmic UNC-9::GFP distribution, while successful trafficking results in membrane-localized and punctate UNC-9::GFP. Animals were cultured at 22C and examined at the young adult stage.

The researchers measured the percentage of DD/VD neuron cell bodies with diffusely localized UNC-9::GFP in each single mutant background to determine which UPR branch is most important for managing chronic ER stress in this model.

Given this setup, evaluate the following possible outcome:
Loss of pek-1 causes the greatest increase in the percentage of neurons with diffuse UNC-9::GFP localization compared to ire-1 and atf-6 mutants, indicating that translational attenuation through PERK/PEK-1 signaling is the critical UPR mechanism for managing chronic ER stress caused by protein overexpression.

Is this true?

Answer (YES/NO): NO